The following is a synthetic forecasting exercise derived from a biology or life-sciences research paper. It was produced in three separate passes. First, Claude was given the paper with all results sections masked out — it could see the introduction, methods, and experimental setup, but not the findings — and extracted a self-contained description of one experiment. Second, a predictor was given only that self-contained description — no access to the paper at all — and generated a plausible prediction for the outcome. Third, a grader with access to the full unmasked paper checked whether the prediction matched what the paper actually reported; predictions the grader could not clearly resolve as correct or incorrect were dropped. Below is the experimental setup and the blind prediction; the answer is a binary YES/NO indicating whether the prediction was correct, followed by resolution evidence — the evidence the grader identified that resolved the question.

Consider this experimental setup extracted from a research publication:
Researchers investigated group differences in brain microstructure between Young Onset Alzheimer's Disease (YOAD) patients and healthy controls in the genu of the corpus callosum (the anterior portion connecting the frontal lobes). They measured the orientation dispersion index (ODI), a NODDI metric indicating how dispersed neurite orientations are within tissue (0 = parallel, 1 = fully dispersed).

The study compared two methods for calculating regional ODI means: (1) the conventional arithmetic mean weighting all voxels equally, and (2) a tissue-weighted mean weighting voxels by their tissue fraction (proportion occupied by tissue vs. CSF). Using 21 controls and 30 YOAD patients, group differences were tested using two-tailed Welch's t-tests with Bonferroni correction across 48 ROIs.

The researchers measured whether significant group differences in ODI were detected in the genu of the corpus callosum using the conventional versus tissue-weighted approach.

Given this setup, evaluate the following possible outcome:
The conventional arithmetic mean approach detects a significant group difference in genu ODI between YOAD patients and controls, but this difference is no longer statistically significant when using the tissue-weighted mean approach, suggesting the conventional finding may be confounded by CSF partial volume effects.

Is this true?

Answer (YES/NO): YES